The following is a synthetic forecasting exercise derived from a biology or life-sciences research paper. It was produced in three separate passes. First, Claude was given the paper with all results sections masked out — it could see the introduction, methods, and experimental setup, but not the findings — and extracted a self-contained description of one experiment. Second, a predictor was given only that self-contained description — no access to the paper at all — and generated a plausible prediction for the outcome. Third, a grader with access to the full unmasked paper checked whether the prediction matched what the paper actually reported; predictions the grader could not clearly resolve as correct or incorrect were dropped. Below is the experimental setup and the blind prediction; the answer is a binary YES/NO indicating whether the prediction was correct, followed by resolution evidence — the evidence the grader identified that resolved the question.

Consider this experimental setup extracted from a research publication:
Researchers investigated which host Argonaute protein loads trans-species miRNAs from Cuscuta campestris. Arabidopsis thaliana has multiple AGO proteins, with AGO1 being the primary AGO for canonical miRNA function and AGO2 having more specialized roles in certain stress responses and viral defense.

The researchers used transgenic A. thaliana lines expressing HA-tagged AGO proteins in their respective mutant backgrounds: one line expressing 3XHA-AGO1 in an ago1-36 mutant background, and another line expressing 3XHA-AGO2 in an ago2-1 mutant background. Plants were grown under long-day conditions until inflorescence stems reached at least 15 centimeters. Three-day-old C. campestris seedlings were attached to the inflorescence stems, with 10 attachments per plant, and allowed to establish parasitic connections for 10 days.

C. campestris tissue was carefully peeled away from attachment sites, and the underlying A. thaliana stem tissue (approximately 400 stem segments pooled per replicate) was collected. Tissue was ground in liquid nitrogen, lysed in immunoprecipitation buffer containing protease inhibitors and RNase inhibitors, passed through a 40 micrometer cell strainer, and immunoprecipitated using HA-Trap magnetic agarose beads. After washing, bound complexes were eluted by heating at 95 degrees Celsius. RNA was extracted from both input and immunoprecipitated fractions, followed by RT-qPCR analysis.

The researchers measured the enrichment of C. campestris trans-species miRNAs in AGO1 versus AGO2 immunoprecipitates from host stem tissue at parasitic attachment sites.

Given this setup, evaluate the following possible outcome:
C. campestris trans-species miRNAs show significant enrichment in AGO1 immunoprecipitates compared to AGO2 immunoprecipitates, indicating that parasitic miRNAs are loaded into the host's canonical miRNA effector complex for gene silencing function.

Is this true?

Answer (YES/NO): YES